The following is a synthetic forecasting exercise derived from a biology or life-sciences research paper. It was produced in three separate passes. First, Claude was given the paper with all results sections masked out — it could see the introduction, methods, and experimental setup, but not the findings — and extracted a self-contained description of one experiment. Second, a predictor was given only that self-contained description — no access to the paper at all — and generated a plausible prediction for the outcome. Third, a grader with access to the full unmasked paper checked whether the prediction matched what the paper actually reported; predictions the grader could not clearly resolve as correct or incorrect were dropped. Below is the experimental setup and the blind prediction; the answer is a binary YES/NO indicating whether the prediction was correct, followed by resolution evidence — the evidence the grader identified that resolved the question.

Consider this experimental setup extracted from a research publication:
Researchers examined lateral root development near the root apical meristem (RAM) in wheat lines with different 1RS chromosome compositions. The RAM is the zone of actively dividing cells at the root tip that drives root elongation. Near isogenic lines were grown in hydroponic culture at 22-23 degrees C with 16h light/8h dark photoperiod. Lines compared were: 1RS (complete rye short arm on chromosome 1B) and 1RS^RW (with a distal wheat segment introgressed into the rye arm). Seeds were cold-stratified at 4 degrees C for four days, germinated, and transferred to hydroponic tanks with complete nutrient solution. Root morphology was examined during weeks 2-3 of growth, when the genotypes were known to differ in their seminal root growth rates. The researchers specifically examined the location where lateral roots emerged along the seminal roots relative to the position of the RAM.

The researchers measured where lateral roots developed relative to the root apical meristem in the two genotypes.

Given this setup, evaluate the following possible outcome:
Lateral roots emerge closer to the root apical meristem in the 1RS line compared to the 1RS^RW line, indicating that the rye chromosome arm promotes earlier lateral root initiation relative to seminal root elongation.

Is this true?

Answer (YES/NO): NO